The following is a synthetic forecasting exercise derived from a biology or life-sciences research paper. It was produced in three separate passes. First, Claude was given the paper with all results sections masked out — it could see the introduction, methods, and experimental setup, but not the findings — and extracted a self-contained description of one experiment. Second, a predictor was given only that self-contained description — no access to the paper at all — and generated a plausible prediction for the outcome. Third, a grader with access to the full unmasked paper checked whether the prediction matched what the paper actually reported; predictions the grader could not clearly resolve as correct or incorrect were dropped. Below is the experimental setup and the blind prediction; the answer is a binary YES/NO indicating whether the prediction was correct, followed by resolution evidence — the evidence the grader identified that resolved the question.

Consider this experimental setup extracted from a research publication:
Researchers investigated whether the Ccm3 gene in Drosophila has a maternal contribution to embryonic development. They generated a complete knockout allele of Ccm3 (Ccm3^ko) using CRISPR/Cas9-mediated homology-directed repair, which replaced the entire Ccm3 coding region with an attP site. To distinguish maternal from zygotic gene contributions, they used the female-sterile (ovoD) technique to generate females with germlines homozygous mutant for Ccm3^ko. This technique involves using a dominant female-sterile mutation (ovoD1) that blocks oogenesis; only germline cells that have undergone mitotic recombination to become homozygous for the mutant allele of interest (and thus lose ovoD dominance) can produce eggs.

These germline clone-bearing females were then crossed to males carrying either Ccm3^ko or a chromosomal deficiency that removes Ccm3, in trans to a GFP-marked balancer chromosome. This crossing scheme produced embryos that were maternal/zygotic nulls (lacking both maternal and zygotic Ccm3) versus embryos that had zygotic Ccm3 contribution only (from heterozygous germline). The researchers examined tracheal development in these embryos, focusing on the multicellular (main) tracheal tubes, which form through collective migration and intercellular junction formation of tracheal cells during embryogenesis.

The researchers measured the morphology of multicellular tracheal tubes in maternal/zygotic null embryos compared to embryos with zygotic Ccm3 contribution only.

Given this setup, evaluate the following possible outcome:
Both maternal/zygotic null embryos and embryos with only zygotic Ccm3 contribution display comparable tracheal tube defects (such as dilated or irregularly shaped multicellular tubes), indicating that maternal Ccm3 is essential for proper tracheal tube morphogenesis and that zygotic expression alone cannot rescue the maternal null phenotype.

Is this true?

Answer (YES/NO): NO